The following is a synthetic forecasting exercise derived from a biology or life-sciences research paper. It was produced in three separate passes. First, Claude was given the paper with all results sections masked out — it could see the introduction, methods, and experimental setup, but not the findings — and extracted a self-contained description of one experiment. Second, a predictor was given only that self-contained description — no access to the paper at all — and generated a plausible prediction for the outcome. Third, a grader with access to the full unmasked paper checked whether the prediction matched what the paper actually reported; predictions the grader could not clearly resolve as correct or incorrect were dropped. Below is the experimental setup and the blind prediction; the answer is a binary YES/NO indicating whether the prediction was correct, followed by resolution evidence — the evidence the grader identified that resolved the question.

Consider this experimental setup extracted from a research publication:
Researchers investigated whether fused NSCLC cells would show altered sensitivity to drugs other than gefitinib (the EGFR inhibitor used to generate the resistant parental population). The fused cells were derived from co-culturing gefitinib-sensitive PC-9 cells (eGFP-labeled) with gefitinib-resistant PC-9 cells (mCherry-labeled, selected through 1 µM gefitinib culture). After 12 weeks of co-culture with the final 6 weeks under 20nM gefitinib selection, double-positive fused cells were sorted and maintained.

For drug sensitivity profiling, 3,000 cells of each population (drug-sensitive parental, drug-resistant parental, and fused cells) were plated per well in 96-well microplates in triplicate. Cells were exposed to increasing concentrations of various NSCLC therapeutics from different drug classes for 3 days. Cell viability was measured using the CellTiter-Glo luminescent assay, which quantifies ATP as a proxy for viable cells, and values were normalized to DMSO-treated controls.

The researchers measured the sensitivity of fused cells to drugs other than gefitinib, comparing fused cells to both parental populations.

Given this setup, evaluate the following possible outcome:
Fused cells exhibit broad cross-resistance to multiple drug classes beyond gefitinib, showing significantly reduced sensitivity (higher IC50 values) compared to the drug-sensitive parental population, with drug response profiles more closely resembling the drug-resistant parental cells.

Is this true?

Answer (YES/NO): YES